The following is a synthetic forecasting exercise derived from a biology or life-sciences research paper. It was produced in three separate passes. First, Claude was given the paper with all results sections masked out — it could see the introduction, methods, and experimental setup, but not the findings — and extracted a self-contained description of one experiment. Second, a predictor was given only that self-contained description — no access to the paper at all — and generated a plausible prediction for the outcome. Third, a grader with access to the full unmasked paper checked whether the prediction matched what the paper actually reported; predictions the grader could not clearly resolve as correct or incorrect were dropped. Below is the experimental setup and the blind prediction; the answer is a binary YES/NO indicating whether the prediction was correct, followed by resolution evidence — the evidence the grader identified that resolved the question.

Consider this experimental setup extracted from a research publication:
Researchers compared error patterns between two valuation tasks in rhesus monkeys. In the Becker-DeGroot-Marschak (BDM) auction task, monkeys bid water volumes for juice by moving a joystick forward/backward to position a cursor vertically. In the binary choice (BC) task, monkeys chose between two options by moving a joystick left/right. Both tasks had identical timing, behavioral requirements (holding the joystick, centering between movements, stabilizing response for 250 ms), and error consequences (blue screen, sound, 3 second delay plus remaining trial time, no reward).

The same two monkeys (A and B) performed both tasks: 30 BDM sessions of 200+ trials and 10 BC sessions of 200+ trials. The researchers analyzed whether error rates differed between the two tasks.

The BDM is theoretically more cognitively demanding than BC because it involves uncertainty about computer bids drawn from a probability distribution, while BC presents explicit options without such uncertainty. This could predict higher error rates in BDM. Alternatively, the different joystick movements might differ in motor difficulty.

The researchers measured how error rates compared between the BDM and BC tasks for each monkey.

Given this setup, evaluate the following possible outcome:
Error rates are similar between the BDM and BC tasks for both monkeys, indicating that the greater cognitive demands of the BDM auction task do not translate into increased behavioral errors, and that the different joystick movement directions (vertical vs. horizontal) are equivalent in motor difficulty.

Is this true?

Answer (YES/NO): NO